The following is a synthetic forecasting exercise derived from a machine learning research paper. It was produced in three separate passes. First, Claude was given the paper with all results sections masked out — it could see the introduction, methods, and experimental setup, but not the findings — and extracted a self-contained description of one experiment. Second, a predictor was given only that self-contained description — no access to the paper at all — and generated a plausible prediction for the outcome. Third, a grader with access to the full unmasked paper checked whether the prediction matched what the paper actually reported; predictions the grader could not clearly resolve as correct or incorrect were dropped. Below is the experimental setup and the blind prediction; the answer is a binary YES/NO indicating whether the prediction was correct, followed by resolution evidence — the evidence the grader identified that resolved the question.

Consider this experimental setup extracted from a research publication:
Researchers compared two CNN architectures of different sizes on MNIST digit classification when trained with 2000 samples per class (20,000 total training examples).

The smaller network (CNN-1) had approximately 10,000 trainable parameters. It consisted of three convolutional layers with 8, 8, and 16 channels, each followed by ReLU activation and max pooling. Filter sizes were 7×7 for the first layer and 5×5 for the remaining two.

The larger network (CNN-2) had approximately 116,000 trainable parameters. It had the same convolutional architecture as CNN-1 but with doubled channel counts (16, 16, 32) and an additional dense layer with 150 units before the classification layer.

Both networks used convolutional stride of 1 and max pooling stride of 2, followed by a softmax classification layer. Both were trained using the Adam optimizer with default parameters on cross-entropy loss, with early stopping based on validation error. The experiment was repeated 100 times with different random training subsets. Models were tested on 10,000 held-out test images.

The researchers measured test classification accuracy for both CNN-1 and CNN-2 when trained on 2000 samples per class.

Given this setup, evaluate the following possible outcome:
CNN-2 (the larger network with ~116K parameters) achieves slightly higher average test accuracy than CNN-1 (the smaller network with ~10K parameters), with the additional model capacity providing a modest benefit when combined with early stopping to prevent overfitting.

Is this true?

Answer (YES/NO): YES